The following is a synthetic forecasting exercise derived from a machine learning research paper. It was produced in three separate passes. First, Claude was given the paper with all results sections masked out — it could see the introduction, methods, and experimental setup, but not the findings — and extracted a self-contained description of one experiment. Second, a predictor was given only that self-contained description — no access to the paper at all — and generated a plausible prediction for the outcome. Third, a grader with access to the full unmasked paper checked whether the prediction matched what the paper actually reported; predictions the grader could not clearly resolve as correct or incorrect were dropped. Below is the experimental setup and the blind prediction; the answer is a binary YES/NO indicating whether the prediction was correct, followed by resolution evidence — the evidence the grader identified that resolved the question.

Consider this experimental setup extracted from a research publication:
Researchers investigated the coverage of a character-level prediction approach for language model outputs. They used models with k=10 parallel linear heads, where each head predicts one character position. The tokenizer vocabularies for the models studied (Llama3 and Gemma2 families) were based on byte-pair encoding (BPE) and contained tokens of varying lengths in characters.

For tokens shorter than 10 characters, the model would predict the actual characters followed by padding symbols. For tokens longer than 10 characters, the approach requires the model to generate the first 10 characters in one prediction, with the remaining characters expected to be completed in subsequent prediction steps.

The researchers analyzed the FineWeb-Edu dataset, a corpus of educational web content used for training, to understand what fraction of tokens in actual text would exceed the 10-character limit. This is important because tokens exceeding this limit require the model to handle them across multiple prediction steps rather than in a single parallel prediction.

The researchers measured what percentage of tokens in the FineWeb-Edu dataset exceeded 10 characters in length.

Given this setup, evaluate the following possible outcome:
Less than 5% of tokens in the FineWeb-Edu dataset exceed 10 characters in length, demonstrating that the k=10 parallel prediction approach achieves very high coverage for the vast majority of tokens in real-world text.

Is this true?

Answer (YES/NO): YES